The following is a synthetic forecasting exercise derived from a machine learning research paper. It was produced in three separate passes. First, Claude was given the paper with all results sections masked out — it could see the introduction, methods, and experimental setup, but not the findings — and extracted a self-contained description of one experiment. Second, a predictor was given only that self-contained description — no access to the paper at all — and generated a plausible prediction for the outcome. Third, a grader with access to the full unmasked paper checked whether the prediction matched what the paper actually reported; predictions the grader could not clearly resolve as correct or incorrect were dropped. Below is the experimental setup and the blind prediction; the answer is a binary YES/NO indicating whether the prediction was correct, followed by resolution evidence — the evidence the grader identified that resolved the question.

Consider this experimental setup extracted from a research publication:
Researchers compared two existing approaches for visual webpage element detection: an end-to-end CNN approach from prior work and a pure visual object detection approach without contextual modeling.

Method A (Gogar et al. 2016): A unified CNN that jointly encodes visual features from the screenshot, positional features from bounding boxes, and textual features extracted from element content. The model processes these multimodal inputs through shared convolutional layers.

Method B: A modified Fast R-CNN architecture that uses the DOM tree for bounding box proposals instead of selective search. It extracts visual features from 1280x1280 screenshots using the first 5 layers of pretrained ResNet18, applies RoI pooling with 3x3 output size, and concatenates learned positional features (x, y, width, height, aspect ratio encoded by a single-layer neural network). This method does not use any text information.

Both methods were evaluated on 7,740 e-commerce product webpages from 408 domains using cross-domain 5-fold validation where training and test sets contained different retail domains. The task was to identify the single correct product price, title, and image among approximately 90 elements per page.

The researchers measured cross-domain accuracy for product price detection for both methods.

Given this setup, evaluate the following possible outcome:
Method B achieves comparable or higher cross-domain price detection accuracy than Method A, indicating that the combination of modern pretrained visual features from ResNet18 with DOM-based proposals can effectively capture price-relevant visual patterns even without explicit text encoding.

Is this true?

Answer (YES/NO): YES